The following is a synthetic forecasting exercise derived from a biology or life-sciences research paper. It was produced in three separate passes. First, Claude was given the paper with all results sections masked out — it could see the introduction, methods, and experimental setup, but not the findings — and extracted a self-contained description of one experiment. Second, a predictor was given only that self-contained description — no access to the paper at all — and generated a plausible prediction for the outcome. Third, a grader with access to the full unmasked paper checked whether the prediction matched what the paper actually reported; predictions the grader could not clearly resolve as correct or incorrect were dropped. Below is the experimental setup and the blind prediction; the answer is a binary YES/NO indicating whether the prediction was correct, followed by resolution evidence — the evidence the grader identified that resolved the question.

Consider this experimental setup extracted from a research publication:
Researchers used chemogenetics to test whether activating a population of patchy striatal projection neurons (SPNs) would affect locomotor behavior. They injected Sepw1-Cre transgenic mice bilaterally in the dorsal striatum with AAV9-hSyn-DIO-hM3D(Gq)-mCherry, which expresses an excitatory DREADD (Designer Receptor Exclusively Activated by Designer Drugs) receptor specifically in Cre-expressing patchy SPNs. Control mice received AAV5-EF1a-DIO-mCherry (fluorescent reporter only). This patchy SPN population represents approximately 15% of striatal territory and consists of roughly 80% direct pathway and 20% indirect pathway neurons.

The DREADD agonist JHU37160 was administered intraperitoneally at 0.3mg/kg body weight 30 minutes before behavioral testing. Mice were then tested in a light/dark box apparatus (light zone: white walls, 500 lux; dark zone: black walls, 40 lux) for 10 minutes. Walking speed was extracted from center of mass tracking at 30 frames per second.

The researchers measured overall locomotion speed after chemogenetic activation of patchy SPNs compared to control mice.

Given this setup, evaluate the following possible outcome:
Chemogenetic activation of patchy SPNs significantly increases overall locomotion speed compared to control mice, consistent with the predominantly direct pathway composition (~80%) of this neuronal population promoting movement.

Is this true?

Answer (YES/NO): NO